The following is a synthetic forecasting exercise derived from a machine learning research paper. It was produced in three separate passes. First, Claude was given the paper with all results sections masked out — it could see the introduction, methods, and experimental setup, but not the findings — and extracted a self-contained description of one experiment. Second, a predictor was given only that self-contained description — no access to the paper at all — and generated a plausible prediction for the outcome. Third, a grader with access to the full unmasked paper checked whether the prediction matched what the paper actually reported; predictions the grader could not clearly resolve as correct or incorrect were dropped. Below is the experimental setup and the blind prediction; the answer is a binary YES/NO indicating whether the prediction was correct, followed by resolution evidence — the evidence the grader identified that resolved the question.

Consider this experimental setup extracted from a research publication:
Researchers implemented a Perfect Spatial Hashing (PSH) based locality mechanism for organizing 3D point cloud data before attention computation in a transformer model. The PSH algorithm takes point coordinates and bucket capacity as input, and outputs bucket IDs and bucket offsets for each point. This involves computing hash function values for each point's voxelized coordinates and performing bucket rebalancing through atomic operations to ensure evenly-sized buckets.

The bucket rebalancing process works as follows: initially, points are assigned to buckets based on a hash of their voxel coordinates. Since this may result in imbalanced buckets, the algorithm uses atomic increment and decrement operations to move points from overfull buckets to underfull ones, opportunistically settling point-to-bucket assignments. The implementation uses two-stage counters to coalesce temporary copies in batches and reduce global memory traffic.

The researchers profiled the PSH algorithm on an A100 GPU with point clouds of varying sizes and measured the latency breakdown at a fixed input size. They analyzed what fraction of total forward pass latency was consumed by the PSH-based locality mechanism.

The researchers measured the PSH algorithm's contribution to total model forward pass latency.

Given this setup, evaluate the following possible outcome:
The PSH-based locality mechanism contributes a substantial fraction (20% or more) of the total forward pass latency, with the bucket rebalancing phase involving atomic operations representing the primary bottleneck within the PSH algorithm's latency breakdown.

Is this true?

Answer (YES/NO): NO